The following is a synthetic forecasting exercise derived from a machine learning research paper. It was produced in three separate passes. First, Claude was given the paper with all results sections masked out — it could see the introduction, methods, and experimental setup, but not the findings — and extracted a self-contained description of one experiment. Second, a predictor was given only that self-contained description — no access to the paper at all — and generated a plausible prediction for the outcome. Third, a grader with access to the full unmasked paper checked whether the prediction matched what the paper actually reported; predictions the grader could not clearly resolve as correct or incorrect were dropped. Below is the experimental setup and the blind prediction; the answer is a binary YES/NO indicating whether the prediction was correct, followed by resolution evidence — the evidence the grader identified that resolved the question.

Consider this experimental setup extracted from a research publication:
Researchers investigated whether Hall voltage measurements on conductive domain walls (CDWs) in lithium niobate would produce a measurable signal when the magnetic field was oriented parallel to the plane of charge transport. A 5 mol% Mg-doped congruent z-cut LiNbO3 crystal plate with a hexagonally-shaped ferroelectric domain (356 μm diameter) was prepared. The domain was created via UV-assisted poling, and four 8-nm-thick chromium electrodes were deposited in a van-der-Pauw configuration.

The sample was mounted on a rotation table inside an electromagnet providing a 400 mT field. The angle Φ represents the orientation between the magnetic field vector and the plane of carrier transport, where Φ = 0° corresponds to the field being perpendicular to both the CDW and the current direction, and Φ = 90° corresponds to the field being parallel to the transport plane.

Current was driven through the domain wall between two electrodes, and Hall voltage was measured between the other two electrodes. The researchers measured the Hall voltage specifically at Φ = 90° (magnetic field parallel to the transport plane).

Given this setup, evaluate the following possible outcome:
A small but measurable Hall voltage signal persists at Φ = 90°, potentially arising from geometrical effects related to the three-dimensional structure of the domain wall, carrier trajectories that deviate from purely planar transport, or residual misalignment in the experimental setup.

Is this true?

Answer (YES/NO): NO